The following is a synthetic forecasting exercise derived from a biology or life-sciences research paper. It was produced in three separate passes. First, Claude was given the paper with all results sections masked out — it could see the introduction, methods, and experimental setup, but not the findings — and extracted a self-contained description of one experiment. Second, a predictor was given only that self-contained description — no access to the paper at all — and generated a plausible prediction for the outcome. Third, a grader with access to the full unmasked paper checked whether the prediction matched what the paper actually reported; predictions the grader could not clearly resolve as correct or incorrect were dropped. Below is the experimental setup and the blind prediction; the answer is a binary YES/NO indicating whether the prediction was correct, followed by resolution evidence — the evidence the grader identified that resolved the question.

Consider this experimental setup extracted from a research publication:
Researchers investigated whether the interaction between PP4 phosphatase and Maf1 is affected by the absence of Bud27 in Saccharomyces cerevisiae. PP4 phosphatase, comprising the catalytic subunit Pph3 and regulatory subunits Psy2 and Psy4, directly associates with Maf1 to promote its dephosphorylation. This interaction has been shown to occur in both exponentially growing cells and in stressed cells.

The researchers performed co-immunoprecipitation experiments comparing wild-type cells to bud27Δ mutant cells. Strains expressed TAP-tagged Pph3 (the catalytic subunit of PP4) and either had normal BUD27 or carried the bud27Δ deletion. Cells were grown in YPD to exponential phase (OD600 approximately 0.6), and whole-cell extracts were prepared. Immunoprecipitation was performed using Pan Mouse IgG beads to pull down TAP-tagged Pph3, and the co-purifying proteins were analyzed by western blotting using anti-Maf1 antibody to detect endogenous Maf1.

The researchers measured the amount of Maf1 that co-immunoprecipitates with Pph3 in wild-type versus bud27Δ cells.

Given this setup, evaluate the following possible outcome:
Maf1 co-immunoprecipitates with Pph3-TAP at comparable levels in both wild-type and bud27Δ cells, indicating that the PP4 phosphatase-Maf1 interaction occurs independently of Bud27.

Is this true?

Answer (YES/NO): NO